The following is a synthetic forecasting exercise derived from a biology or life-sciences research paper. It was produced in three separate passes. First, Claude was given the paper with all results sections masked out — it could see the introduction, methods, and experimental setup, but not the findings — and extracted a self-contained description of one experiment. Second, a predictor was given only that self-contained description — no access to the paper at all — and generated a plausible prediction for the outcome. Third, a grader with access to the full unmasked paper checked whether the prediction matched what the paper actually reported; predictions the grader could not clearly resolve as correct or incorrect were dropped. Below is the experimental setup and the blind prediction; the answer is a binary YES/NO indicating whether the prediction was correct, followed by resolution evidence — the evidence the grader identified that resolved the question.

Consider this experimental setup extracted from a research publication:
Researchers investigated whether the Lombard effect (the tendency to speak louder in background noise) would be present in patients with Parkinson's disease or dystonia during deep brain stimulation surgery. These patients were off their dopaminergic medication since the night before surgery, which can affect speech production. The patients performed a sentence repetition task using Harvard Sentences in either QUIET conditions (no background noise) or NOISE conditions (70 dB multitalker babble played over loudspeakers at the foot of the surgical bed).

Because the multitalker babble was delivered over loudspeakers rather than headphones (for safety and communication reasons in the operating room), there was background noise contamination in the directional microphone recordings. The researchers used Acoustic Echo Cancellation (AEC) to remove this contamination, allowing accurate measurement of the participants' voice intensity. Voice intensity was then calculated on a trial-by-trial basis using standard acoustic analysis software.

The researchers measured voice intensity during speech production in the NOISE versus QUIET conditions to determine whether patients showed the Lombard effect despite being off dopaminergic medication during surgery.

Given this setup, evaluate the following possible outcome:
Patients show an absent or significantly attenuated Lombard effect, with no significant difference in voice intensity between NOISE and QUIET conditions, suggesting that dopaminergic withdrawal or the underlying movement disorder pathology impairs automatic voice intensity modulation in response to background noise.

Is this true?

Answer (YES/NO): NO